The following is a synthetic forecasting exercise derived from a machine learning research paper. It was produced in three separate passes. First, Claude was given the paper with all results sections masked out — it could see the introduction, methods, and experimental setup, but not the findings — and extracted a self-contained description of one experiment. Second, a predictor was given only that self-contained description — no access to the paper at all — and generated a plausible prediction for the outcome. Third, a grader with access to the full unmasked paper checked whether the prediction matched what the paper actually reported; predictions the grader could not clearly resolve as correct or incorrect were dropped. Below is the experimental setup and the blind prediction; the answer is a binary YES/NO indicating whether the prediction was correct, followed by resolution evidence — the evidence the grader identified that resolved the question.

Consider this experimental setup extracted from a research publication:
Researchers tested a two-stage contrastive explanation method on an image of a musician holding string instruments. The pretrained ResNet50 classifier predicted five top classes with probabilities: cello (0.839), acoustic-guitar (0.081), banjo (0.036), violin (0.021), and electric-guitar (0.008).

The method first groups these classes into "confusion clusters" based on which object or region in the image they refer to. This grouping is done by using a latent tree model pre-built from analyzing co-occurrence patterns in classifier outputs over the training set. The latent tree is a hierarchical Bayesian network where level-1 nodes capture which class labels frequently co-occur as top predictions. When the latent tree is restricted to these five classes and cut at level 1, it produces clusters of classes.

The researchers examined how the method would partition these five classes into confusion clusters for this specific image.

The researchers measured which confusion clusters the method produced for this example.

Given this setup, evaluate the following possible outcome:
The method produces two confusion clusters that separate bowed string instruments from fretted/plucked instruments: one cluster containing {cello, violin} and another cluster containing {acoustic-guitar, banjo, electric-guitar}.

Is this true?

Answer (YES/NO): YES